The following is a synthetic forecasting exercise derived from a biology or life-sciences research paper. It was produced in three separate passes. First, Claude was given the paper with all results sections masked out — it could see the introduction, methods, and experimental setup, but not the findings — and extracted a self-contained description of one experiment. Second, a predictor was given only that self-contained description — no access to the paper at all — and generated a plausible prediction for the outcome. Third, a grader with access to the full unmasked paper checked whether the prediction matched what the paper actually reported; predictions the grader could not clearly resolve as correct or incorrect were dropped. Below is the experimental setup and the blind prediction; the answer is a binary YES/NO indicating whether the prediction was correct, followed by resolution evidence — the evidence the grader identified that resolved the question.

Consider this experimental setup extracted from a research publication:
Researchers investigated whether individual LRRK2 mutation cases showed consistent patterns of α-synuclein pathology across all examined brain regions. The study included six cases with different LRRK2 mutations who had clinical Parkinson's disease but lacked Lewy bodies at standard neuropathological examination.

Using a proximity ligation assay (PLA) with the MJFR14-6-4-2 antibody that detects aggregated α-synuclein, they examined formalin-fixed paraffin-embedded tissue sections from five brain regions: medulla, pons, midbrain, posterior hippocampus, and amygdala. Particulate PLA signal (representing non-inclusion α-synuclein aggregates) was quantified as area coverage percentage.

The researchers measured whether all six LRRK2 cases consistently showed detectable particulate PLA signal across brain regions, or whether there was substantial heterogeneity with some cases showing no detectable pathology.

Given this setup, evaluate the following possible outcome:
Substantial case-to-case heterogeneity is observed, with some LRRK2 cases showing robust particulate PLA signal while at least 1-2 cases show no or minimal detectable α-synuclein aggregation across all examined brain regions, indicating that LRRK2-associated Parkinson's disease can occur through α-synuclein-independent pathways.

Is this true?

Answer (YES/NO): NO